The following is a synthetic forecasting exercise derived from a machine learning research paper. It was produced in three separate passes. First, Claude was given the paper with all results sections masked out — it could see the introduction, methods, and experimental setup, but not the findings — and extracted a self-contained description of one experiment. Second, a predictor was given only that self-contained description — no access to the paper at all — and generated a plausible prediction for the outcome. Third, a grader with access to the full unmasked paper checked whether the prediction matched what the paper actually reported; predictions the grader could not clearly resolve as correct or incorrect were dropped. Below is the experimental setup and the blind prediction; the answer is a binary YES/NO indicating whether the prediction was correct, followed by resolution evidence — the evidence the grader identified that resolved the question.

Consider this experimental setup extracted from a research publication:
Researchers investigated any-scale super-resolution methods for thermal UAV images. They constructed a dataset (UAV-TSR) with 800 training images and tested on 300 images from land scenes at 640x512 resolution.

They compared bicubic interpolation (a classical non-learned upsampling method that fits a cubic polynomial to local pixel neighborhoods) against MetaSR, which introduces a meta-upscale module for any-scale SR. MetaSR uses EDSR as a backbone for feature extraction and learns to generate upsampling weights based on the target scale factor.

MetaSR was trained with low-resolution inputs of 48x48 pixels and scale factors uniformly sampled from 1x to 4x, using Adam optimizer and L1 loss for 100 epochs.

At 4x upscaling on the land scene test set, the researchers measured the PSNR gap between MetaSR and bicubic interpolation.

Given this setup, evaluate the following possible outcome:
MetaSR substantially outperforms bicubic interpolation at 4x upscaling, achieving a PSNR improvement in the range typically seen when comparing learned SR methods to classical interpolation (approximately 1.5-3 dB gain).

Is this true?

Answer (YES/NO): YES